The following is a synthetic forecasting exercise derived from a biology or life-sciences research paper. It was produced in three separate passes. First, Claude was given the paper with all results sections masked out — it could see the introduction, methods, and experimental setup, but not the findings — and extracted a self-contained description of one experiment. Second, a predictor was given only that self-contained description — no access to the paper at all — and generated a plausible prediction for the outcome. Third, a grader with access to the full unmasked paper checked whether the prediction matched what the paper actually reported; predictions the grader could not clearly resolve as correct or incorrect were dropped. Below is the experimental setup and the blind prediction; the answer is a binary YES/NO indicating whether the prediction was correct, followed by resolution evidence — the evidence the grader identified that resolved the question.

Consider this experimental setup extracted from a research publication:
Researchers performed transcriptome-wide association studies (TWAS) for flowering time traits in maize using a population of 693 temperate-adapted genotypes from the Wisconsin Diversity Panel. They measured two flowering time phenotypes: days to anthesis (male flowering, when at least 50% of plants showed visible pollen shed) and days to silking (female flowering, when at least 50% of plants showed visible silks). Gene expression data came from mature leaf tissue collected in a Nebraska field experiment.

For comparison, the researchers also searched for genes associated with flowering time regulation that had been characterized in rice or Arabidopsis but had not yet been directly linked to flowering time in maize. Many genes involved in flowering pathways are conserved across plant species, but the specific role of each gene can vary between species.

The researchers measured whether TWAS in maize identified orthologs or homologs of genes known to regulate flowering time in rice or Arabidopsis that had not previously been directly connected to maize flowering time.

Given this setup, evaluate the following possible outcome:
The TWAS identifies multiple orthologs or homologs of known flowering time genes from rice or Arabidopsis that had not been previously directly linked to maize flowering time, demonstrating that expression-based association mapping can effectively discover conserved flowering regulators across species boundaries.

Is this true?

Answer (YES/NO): YES